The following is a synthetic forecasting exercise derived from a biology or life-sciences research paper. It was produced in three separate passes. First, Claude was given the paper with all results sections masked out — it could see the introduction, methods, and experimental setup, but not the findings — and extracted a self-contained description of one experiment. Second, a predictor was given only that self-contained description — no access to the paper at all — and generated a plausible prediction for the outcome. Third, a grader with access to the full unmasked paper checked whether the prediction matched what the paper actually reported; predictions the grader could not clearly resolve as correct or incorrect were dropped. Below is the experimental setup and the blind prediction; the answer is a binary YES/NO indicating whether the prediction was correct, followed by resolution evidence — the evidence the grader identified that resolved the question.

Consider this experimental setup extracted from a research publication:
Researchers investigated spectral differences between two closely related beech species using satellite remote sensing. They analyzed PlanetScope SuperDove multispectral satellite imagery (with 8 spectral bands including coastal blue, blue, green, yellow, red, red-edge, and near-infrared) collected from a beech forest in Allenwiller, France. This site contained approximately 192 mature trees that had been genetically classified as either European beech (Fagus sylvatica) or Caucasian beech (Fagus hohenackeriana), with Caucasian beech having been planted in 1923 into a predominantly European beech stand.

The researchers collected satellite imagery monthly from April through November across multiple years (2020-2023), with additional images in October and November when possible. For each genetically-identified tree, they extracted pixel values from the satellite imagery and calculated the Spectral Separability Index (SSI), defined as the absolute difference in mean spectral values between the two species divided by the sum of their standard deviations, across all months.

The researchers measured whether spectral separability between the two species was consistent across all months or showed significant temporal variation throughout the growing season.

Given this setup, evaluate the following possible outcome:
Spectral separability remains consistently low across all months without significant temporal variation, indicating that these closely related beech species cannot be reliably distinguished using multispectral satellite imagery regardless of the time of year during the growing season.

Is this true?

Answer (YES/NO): NO